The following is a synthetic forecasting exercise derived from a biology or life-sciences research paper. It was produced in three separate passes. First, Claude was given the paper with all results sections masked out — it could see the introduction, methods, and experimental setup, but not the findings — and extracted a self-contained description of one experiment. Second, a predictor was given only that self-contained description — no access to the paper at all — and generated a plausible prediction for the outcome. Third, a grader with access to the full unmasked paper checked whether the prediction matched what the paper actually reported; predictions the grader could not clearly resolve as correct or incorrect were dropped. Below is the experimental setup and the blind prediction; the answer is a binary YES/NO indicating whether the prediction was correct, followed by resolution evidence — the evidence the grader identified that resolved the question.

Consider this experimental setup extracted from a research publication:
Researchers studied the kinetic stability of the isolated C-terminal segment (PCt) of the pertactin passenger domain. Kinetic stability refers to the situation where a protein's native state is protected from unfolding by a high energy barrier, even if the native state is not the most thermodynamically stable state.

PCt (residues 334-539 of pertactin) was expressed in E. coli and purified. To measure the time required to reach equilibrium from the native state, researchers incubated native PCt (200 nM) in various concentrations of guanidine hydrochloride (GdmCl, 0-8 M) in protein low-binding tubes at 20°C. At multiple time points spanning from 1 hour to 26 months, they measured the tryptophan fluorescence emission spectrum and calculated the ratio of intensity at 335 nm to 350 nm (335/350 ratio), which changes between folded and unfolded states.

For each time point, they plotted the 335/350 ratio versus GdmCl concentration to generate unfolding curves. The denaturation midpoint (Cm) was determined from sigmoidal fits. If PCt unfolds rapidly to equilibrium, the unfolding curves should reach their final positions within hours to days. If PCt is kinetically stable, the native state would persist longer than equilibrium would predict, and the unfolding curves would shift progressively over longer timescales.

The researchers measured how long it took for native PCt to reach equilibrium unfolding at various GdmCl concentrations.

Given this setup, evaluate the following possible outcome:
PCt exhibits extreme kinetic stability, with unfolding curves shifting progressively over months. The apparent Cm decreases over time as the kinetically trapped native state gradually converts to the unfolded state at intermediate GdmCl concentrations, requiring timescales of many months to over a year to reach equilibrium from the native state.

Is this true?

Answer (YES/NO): YES